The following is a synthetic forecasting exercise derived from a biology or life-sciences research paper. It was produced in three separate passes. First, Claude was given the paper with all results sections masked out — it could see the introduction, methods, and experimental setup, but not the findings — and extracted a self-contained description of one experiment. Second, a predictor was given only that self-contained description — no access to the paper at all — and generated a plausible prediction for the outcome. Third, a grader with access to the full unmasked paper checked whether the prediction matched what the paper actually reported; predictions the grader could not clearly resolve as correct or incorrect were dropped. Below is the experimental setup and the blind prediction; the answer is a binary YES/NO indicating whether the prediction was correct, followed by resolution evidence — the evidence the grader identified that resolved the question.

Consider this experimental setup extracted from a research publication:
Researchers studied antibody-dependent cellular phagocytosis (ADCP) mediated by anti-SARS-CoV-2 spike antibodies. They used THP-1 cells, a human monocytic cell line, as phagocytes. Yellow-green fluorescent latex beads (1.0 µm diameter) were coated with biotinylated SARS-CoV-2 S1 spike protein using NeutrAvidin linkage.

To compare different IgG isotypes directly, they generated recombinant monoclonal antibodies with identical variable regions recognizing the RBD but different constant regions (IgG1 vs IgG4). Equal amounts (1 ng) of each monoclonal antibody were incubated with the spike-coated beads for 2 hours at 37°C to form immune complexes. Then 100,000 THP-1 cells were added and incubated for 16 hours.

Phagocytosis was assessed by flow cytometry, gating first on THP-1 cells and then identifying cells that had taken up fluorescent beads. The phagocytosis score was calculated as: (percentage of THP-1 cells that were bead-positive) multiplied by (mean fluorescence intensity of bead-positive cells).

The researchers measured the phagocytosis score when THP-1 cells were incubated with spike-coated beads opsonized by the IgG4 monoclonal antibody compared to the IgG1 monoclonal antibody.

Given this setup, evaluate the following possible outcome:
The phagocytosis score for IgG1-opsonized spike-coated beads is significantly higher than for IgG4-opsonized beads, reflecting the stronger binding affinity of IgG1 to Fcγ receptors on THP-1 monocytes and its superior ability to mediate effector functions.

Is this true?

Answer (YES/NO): YES